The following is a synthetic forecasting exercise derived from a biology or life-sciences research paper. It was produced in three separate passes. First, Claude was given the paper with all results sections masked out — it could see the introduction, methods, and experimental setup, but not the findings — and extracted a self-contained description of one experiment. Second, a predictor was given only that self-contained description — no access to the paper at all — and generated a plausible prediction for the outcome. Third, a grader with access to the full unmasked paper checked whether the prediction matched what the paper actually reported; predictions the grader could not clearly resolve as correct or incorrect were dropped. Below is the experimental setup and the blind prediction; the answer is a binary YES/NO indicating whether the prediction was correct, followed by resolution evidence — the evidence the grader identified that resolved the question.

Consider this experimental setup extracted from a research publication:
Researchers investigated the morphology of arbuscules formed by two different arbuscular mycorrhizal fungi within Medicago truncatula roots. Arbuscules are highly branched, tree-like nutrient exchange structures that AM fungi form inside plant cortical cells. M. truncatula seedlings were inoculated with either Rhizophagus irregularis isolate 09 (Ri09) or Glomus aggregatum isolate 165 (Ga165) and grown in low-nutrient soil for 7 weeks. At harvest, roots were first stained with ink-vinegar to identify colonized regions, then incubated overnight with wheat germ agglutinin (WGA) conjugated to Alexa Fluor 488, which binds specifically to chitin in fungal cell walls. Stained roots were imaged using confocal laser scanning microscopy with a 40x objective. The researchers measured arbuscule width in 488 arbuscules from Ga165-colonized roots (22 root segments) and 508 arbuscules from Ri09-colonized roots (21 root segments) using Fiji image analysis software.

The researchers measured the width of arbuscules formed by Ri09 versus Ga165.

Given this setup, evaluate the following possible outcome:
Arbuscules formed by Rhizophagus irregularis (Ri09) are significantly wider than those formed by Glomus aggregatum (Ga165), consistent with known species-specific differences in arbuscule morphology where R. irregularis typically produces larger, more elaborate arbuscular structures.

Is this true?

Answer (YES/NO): NO